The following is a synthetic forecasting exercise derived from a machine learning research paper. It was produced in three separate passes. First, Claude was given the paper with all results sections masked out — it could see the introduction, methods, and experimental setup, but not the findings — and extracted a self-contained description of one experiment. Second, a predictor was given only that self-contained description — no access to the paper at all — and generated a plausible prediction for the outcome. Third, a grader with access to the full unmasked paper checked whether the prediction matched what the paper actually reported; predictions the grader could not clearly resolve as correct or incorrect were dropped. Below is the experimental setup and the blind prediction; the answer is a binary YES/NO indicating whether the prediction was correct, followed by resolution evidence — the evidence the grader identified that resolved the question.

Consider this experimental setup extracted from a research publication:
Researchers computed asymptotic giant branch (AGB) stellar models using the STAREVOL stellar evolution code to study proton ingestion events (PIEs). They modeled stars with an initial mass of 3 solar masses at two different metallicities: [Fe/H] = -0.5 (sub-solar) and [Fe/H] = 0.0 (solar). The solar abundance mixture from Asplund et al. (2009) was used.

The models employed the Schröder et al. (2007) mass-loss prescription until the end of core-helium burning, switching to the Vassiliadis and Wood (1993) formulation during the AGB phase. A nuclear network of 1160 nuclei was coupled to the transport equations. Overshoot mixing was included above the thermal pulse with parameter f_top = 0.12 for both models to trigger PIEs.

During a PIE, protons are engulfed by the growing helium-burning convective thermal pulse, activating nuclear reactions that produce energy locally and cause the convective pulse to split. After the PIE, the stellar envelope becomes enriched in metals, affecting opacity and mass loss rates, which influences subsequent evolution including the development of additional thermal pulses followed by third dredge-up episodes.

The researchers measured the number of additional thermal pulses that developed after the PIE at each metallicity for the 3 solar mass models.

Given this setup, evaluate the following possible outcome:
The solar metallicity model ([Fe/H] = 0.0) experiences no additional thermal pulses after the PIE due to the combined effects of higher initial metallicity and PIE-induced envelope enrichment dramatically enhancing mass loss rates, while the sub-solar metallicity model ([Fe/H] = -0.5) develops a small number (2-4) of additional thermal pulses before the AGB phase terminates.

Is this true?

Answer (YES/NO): NO